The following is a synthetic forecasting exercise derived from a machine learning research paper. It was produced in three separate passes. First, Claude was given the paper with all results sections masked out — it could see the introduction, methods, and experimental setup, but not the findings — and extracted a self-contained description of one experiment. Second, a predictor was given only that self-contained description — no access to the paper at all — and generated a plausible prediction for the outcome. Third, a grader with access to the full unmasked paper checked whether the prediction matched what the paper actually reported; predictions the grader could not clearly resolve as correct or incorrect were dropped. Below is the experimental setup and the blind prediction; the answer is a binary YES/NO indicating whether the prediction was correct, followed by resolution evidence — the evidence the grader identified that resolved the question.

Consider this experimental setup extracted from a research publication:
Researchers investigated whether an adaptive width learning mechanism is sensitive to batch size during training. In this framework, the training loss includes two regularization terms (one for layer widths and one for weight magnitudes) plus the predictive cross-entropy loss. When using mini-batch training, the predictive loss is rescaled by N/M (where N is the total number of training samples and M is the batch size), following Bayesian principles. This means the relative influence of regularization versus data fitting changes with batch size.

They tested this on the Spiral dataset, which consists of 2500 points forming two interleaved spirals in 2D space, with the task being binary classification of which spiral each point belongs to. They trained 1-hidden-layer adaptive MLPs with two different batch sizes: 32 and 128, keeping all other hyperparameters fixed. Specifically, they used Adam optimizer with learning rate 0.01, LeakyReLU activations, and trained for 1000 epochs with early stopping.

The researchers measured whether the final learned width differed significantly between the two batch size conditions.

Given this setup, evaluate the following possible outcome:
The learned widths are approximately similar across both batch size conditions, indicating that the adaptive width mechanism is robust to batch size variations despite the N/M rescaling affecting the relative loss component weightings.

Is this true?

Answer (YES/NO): YES